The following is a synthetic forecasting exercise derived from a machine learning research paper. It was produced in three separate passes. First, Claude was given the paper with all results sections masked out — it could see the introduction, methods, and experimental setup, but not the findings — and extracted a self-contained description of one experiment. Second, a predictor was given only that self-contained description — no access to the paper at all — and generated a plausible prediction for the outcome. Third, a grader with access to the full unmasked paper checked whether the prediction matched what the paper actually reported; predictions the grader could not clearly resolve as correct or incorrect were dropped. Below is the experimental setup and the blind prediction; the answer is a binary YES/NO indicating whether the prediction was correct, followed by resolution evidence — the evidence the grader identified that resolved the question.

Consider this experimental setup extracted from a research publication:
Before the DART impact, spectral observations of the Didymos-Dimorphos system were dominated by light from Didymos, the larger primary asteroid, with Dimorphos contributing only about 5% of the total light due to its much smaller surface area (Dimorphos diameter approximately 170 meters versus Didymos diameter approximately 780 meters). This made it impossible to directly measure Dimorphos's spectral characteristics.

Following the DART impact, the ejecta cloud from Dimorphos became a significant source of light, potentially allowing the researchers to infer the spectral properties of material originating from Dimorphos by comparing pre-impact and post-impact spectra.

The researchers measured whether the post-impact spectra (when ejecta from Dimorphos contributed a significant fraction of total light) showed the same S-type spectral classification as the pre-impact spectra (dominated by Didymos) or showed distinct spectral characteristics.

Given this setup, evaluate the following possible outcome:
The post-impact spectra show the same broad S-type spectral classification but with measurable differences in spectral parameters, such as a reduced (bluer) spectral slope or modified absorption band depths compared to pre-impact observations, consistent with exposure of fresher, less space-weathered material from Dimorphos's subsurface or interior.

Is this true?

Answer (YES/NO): NO